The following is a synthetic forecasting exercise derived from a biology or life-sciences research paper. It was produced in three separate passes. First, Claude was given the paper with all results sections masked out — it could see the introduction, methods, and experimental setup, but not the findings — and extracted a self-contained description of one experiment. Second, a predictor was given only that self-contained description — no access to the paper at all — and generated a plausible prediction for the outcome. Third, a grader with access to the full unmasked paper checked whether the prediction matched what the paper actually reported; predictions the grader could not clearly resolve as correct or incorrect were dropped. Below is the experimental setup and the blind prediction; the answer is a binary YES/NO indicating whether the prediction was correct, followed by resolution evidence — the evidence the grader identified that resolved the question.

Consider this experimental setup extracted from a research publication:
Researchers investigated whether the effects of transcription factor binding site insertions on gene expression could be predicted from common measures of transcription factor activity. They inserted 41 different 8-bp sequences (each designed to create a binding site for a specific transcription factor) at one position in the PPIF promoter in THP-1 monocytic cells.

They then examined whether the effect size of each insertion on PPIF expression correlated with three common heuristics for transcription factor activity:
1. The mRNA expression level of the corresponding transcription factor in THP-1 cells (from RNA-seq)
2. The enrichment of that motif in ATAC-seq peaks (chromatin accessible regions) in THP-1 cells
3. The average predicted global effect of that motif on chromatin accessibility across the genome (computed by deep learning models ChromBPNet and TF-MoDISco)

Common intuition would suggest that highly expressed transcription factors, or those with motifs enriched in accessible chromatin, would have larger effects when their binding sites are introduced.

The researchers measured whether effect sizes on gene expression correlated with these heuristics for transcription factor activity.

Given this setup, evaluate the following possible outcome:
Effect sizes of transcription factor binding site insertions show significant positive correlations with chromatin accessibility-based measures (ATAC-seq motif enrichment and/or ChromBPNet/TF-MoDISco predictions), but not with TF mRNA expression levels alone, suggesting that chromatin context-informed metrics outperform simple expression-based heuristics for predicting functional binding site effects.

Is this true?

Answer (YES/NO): NO